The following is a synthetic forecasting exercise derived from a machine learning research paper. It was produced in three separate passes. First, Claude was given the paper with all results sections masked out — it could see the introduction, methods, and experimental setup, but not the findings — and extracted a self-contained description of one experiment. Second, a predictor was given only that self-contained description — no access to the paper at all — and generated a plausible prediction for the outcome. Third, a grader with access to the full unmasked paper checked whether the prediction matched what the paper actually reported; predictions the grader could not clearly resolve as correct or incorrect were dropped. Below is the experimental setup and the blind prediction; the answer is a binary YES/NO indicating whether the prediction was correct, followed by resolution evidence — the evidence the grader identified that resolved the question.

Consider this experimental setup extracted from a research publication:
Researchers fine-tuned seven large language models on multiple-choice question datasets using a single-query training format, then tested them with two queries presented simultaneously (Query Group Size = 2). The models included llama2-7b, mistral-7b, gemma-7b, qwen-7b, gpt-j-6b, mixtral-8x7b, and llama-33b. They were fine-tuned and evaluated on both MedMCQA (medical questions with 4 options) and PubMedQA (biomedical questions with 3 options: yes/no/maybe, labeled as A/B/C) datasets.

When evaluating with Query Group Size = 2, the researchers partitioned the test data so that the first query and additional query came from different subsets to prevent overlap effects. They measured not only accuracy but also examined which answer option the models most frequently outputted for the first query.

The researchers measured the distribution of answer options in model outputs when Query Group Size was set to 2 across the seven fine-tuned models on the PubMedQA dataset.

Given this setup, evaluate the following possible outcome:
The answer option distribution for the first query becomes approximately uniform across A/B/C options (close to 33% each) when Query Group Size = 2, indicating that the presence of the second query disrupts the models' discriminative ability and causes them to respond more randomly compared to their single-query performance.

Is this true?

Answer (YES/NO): NO